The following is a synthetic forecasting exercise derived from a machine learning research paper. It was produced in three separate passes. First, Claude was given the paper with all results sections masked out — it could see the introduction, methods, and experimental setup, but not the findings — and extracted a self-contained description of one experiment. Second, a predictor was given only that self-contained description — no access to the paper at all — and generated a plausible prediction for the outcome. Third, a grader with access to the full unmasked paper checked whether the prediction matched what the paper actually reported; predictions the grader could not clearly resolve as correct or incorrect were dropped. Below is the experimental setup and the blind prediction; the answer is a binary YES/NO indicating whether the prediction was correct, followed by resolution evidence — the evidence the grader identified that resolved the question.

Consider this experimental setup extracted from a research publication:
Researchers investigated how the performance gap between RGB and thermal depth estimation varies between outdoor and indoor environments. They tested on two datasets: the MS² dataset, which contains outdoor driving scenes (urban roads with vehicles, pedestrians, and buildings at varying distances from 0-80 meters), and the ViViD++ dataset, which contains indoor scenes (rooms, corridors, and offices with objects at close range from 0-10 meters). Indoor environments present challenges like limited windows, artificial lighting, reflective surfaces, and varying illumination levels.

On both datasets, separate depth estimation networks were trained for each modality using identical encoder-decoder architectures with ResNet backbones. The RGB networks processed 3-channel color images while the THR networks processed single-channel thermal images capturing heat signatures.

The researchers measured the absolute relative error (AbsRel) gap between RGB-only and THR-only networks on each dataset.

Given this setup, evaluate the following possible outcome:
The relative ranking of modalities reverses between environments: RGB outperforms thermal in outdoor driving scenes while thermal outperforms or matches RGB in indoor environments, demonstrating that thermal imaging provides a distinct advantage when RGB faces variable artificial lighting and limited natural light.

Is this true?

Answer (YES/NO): NO